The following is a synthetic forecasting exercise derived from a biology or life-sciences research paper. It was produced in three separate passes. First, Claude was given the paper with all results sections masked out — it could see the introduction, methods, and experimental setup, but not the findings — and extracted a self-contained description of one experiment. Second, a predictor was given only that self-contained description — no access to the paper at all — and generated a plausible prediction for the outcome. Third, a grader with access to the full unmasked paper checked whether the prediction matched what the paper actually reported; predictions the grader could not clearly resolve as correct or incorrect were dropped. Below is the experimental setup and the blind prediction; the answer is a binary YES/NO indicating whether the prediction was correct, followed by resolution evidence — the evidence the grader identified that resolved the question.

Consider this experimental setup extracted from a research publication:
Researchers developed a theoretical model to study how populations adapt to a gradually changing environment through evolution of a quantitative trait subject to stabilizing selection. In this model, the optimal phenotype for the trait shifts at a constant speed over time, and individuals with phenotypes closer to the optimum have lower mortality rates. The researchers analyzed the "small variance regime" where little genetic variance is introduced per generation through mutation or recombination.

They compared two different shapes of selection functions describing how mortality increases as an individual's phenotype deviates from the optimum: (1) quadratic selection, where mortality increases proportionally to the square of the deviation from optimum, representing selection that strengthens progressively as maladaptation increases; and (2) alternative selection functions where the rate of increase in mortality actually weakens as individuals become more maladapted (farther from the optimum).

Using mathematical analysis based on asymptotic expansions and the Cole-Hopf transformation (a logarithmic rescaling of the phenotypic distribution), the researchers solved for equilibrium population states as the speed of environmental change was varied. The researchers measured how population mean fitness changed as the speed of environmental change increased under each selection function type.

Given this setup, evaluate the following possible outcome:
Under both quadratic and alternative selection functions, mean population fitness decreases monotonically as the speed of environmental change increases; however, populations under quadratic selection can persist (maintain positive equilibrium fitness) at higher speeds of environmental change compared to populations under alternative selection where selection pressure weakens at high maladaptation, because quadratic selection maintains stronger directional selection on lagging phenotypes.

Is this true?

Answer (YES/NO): YES